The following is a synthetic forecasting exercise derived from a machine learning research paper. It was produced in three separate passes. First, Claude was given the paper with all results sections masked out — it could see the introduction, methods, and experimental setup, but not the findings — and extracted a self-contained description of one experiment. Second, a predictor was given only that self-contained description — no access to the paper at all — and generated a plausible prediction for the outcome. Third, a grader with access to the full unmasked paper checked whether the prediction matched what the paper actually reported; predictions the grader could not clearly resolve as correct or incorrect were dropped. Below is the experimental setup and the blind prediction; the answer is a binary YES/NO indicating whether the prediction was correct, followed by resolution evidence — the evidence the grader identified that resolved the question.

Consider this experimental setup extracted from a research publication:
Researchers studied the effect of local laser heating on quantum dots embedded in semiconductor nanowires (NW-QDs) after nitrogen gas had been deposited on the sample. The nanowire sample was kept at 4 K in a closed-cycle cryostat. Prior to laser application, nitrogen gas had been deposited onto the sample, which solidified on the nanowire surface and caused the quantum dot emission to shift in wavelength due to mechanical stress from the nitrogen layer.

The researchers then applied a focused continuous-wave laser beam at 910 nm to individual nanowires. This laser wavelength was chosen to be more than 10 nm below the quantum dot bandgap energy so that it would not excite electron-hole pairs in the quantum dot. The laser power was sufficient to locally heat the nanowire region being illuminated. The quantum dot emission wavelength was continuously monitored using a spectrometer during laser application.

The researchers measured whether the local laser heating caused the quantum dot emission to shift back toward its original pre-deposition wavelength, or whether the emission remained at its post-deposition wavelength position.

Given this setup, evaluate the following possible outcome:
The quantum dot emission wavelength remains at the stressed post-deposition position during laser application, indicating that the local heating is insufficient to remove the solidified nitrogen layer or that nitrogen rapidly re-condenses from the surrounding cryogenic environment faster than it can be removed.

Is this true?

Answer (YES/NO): NO